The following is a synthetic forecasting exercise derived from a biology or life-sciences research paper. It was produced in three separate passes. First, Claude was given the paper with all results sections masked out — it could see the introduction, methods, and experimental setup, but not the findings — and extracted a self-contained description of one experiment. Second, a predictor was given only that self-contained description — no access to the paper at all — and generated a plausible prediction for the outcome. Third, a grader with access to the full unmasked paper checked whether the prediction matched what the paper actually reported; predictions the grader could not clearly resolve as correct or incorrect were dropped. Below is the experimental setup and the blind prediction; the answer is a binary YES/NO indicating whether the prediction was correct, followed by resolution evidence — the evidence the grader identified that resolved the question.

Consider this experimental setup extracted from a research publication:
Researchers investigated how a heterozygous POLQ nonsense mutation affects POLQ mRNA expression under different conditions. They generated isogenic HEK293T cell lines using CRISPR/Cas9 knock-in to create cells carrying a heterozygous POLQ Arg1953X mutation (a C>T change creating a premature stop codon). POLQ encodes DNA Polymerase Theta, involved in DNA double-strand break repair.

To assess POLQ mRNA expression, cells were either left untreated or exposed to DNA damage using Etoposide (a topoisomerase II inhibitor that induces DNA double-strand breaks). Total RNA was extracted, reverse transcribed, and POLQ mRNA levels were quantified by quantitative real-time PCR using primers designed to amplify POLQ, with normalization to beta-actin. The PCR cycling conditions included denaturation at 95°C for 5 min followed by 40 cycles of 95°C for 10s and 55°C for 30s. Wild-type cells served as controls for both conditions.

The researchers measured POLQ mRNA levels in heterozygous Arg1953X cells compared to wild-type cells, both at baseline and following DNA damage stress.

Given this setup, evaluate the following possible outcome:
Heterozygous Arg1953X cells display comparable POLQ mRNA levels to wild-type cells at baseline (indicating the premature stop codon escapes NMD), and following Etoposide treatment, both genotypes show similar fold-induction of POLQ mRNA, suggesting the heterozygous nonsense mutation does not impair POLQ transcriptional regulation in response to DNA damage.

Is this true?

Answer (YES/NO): NO